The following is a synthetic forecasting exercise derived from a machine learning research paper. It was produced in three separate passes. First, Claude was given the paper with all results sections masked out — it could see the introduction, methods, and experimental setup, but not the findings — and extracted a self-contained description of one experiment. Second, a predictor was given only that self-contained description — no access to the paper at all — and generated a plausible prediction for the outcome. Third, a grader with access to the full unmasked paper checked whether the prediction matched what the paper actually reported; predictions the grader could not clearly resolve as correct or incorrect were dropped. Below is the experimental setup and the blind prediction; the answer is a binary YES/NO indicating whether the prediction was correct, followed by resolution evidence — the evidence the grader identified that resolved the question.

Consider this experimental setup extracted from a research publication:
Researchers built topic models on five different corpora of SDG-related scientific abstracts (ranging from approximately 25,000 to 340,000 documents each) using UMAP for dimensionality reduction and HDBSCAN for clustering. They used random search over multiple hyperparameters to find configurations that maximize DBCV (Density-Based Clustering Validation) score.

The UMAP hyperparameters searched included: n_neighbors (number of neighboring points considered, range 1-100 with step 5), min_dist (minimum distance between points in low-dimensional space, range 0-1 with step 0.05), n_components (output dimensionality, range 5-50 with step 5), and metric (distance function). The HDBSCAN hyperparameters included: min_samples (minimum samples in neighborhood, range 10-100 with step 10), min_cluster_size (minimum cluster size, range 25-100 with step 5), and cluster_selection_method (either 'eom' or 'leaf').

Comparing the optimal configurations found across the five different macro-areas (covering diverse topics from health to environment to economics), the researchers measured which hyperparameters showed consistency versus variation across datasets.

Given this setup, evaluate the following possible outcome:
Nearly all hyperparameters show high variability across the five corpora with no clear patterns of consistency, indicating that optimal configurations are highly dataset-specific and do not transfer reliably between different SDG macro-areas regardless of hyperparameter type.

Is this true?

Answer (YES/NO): NO